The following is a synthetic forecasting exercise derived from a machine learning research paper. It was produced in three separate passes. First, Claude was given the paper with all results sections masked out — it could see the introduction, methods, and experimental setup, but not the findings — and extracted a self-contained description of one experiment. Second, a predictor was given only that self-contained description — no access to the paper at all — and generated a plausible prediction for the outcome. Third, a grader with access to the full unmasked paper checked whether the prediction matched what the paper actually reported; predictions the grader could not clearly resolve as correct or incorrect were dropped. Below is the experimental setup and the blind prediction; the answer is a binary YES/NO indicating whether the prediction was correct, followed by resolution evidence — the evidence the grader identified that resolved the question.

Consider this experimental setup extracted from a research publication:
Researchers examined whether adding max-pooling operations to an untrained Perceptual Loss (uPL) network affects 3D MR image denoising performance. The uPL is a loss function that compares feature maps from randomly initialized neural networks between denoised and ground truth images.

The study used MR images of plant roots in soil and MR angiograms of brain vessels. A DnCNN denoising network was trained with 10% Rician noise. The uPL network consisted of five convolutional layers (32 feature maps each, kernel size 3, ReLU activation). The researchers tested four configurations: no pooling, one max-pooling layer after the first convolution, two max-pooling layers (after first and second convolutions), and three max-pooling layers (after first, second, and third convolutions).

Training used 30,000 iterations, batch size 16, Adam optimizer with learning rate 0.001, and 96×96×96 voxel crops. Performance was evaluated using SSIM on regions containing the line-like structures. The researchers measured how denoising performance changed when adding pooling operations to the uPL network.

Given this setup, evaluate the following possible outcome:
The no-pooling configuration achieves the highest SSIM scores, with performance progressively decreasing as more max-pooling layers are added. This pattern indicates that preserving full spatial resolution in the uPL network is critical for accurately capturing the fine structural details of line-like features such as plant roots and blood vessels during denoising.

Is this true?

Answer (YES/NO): NO